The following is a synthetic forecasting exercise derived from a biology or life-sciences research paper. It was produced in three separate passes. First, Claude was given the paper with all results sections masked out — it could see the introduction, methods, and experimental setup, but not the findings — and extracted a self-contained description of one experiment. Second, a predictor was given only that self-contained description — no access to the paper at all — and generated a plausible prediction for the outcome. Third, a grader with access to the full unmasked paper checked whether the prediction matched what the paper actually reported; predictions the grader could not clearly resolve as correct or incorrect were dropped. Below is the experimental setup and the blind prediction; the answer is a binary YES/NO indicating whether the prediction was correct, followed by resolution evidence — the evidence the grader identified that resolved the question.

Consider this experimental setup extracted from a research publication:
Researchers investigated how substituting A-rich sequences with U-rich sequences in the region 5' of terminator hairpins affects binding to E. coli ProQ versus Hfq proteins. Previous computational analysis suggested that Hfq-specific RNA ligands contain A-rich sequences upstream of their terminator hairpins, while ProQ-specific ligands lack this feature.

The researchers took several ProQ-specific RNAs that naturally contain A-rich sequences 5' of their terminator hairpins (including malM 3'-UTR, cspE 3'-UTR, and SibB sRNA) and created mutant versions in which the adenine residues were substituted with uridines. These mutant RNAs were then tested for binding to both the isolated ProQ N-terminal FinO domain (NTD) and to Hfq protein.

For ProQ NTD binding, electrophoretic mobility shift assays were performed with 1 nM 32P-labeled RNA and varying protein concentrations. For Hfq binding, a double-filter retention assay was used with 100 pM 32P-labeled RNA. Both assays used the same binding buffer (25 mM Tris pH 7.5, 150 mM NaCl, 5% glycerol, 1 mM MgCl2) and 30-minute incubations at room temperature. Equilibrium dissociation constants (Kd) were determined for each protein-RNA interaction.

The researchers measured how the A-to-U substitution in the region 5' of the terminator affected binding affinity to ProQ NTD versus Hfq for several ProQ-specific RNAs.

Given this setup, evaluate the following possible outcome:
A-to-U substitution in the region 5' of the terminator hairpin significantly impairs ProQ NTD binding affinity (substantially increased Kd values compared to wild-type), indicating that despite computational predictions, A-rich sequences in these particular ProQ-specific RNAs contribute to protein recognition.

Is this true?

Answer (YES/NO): NO